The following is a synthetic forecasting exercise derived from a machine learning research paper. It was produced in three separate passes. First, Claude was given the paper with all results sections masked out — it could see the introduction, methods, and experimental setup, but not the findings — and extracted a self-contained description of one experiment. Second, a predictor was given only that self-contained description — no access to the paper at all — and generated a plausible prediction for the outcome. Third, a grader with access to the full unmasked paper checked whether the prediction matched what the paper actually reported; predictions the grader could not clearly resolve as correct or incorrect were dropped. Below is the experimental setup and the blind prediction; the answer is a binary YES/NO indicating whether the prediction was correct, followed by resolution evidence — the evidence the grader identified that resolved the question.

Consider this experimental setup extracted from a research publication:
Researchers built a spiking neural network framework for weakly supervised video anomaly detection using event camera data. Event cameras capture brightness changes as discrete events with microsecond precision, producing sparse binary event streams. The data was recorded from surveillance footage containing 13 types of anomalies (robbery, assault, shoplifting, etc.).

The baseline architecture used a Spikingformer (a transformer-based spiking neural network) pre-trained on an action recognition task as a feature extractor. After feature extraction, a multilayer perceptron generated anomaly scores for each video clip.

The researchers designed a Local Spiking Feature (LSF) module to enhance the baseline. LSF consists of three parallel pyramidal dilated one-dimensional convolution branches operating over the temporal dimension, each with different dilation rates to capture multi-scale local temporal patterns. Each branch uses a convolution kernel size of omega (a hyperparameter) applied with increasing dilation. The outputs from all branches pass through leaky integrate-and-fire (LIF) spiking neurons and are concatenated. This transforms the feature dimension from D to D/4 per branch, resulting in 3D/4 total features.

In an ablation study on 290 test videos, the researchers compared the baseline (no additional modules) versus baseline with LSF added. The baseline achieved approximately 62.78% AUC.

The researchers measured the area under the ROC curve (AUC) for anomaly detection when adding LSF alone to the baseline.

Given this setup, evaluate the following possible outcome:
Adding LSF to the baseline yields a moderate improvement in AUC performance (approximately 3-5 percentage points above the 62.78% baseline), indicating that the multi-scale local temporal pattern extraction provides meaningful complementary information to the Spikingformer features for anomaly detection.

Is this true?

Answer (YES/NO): NO